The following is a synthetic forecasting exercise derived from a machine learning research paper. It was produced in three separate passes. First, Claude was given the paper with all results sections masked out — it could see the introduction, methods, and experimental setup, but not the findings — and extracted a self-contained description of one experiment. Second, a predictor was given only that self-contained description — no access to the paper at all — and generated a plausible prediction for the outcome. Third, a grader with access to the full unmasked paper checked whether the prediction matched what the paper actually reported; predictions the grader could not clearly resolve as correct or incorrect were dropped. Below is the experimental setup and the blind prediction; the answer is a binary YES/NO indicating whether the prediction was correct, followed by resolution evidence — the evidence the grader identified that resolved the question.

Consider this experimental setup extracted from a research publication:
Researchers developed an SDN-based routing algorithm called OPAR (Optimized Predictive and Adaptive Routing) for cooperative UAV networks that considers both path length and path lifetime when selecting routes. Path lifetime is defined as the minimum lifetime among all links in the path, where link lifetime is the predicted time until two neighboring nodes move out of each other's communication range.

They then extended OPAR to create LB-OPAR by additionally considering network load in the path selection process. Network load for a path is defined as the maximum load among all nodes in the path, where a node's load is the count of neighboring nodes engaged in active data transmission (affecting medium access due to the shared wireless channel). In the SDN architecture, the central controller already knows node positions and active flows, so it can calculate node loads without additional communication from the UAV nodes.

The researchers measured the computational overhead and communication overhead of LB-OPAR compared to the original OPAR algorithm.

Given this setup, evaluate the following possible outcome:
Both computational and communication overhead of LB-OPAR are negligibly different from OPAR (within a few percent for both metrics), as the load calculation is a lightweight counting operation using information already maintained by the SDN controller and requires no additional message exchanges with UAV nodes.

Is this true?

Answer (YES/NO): NO